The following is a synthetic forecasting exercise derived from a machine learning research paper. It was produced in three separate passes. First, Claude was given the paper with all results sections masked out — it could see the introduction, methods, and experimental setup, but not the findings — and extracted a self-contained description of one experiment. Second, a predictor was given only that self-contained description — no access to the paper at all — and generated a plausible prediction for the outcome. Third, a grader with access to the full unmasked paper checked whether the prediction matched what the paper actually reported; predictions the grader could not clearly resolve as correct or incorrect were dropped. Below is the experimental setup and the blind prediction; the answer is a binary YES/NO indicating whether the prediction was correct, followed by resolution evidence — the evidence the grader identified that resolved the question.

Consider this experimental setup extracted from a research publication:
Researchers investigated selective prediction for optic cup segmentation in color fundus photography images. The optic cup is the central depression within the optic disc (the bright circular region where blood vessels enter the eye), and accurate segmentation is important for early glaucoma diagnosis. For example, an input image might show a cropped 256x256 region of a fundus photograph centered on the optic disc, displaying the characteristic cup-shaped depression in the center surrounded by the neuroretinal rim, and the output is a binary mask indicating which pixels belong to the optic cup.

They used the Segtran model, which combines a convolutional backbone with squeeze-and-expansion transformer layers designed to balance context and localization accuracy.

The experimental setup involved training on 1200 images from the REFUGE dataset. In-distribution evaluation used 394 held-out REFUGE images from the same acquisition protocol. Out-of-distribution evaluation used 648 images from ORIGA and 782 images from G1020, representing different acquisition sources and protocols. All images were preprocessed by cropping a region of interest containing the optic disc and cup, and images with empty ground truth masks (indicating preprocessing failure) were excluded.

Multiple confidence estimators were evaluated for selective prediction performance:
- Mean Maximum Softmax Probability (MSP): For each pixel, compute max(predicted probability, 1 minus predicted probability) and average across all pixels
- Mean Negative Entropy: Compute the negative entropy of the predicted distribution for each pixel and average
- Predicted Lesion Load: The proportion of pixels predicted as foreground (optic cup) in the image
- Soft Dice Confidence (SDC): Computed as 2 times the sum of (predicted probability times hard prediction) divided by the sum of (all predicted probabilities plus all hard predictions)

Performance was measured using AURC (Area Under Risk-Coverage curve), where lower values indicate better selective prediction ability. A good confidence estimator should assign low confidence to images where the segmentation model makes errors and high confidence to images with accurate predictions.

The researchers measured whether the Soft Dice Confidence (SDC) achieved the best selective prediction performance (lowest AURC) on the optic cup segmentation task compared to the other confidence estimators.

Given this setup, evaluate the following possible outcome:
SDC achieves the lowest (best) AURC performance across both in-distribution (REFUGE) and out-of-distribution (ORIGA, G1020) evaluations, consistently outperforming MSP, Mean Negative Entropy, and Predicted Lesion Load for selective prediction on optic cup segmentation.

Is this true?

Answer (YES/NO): YES